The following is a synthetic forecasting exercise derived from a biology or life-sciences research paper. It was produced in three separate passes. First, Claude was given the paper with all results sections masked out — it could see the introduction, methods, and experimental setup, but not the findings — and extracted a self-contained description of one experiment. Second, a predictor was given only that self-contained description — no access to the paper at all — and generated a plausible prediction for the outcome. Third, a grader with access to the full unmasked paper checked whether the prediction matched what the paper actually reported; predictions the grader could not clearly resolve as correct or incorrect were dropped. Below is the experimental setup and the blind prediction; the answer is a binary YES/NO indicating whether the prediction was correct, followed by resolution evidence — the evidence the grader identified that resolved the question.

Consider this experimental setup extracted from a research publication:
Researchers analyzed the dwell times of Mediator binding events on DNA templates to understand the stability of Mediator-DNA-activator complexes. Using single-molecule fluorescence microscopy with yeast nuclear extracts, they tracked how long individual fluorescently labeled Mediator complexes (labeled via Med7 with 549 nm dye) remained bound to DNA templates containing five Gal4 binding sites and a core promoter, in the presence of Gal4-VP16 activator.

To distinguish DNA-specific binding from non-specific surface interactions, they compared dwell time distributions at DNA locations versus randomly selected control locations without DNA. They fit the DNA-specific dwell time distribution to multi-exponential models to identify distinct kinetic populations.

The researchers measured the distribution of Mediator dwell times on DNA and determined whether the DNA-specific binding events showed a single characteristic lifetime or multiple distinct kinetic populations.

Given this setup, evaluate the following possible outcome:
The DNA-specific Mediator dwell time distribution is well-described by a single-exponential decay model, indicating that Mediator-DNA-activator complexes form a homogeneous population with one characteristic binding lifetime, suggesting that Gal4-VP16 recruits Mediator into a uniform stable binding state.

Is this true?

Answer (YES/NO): NO